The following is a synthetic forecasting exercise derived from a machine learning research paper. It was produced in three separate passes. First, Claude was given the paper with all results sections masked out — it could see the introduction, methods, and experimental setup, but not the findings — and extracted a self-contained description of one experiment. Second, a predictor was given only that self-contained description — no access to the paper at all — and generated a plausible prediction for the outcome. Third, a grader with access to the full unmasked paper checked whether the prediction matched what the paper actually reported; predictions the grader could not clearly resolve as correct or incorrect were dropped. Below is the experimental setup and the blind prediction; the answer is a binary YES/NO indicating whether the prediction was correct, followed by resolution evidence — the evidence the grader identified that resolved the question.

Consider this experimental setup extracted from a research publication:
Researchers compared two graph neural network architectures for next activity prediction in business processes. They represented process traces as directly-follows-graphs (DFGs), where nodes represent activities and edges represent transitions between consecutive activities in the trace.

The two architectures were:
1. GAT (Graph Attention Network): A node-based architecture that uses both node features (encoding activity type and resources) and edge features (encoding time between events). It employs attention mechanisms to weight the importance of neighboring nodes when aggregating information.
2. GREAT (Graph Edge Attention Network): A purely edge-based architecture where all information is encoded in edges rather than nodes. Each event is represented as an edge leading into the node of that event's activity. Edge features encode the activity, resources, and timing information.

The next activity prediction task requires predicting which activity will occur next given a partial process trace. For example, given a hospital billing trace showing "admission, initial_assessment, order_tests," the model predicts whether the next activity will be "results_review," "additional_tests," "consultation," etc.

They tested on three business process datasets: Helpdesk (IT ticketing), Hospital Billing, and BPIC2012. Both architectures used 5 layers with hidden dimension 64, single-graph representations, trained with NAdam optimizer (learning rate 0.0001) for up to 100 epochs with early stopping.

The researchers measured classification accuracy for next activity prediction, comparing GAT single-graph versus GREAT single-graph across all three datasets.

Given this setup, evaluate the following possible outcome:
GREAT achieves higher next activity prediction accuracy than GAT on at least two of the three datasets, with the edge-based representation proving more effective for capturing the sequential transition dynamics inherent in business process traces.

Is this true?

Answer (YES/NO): NO